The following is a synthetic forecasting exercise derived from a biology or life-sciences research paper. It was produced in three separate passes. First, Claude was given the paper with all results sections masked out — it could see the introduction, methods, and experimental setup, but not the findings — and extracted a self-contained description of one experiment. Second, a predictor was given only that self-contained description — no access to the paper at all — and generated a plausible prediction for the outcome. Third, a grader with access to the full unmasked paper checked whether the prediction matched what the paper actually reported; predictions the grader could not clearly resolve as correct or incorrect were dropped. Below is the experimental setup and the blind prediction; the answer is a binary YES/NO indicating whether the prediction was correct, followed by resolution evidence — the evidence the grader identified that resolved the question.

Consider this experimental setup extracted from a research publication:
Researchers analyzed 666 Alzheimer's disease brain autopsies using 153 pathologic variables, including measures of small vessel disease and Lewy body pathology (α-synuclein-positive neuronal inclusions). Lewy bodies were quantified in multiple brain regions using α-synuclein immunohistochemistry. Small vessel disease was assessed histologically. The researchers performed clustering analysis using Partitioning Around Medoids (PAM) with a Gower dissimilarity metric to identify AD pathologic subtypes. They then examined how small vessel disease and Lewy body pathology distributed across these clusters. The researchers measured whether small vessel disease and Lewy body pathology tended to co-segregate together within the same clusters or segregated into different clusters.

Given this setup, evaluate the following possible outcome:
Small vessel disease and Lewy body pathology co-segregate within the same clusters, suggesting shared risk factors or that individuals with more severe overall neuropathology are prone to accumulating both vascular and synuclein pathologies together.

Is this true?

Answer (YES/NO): NO